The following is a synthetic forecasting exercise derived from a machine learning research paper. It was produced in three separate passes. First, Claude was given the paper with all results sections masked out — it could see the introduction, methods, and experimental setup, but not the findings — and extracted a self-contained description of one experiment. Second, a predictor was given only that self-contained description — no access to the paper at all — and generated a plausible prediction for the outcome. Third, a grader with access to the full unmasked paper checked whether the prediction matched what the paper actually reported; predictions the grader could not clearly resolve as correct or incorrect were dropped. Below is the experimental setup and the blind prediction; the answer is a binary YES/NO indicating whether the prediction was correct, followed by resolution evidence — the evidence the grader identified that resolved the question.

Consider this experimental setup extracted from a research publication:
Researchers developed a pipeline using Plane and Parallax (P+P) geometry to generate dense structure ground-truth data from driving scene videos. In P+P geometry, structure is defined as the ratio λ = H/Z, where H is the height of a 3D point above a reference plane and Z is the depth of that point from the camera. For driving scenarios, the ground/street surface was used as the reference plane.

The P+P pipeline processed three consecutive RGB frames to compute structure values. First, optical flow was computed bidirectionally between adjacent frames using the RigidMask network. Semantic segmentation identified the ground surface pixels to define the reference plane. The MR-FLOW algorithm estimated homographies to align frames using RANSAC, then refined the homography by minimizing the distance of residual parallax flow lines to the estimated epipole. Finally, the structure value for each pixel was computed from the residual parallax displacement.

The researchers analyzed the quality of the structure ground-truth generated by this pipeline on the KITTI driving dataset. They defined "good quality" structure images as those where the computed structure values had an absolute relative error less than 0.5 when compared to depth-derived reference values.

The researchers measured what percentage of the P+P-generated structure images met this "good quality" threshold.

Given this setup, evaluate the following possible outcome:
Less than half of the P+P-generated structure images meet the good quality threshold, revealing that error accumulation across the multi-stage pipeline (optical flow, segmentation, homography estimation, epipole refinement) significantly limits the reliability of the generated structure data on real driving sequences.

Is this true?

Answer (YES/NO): NO